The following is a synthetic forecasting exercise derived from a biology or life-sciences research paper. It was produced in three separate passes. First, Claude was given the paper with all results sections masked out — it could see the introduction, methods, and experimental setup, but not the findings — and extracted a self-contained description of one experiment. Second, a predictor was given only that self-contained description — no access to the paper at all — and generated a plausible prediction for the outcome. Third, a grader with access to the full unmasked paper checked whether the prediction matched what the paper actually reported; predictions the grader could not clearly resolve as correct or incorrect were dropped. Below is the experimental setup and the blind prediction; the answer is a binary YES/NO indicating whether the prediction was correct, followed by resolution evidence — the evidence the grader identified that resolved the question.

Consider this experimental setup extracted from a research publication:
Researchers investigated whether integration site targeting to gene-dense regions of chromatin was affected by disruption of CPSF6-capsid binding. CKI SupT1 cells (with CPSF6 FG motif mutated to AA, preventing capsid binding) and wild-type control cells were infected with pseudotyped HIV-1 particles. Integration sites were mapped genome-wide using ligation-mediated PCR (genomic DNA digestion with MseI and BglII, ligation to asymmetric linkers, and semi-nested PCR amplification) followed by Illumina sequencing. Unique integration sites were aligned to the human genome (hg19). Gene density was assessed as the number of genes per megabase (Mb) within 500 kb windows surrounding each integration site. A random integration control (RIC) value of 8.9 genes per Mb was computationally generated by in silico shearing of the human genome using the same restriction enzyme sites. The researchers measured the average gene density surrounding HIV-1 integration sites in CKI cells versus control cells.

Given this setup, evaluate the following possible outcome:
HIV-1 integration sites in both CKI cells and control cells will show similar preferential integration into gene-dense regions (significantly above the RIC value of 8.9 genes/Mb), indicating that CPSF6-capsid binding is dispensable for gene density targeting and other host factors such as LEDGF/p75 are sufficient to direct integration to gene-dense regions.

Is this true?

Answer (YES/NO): NO